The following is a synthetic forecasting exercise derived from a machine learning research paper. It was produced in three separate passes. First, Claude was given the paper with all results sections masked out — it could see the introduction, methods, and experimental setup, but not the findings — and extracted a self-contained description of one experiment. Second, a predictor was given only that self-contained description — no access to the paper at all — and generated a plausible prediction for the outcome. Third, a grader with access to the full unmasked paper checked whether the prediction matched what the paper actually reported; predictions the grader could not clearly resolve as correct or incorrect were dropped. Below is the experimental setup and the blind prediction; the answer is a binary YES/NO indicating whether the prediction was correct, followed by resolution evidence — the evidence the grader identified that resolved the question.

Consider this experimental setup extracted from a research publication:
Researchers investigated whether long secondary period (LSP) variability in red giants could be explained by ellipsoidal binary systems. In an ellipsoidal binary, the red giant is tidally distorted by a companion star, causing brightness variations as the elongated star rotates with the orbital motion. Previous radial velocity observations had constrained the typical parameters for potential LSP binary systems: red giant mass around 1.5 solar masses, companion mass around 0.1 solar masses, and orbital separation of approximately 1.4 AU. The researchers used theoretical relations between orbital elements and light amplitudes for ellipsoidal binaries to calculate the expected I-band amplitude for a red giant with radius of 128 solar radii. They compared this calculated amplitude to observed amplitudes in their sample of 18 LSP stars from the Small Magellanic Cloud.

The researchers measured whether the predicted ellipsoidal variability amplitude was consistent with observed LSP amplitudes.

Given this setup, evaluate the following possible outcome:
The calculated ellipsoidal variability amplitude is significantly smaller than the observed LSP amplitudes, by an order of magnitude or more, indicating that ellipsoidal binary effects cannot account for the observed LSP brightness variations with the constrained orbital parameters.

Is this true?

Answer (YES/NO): NO